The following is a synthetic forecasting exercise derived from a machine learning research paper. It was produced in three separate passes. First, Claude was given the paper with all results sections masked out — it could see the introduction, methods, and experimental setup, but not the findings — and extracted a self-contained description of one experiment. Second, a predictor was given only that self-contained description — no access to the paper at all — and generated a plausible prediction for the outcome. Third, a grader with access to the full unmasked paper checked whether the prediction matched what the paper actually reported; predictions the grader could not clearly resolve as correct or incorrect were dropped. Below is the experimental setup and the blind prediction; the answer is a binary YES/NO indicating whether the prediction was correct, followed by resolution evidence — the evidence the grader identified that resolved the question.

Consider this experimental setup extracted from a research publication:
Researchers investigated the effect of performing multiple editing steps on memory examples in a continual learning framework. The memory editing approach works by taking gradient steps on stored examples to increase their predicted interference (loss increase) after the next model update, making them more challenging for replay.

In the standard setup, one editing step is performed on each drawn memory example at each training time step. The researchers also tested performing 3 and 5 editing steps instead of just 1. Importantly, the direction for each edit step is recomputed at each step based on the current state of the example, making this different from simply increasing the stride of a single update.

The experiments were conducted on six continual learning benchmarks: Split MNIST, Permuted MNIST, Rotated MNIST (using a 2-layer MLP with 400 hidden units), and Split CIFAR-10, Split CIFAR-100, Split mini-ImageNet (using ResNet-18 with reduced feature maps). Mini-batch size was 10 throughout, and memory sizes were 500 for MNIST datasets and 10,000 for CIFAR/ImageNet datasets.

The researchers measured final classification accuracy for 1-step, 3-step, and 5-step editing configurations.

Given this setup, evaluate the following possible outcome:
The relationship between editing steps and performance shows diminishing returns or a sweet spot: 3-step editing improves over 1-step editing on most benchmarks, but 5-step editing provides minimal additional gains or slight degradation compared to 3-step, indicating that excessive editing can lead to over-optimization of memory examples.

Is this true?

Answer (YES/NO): NO